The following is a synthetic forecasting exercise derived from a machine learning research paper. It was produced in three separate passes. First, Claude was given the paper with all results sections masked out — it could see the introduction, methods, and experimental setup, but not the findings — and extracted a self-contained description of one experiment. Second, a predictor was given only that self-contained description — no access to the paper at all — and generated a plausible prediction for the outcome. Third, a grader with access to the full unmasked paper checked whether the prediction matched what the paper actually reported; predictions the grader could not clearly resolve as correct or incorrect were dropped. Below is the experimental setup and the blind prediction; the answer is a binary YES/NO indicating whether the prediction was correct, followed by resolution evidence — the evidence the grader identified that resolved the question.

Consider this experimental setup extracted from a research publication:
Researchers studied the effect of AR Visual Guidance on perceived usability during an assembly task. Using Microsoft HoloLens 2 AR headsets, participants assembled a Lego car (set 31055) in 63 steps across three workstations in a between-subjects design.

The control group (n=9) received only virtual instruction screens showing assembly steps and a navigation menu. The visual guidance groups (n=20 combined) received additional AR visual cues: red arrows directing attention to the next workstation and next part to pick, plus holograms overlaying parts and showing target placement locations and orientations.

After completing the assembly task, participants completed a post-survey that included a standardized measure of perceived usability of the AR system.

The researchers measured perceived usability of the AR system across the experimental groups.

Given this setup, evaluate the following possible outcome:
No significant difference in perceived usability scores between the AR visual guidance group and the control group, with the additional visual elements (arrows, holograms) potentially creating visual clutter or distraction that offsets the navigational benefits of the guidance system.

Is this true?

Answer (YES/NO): NO